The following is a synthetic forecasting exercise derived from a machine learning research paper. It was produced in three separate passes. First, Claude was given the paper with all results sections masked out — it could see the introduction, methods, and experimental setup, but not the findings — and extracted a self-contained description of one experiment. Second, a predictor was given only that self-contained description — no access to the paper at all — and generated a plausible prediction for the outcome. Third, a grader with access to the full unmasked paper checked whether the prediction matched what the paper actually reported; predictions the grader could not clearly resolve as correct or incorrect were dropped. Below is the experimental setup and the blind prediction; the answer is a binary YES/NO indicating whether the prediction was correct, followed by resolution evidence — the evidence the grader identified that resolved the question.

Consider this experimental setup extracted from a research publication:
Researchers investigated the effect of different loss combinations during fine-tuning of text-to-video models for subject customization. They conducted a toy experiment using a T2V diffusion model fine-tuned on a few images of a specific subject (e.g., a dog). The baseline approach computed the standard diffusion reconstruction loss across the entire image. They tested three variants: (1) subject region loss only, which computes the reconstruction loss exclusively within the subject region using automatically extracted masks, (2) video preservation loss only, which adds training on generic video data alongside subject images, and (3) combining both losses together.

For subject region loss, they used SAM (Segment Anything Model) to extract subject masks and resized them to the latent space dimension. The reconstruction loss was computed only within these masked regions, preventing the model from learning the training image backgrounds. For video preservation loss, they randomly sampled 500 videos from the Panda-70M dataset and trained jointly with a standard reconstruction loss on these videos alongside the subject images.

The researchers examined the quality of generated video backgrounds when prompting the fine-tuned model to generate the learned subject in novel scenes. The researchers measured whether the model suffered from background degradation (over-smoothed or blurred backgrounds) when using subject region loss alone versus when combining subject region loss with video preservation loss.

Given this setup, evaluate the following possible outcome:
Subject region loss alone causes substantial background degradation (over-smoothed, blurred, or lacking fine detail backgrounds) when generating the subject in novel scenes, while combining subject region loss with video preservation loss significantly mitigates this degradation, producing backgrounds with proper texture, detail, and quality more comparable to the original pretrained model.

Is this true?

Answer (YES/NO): YES